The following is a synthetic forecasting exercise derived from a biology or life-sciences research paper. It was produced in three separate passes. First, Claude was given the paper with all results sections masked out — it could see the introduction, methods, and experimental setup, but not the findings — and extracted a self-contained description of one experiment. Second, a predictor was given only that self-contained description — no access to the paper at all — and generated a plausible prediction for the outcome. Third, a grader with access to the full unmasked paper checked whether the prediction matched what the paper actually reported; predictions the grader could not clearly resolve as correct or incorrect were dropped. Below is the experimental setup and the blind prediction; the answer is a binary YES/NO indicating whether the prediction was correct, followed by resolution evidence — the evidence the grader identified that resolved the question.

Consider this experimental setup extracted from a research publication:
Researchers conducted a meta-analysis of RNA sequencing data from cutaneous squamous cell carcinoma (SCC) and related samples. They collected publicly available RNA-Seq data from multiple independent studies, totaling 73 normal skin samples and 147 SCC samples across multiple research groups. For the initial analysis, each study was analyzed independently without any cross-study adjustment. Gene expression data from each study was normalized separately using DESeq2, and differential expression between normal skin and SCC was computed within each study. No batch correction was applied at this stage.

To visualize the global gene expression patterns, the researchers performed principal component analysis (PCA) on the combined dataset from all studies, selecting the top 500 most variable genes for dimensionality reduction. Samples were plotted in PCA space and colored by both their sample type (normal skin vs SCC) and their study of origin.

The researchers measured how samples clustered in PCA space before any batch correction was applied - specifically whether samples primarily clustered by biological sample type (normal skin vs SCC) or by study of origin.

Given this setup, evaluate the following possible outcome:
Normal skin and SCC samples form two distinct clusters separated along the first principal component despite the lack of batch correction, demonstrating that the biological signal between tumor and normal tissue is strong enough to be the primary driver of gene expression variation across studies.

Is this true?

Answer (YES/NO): NO